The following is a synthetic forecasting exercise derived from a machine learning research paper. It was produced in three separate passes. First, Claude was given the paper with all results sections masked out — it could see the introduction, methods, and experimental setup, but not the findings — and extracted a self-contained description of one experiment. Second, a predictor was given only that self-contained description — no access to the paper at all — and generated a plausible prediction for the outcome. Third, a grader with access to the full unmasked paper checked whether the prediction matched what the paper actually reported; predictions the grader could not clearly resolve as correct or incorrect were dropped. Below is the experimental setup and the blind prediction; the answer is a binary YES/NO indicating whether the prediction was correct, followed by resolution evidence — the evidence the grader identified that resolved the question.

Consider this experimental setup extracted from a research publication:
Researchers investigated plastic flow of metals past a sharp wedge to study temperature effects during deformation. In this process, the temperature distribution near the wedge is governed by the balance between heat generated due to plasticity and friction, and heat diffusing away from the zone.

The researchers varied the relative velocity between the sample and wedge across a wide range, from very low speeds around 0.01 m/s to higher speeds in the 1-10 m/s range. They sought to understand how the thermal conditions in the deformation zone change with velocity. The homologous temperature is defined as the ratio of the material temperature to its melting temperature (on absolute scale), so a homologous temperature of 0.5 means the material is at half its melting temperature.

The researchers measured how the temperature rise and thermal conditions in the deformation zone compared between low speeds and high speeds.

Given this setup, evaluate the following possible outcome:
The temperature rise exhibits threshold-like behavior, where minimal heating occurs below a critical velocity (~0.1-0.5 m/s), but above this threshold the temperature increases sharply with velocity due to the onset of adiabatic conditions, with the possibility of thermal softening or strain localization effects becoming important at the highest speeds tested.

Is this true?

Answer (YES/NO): NO